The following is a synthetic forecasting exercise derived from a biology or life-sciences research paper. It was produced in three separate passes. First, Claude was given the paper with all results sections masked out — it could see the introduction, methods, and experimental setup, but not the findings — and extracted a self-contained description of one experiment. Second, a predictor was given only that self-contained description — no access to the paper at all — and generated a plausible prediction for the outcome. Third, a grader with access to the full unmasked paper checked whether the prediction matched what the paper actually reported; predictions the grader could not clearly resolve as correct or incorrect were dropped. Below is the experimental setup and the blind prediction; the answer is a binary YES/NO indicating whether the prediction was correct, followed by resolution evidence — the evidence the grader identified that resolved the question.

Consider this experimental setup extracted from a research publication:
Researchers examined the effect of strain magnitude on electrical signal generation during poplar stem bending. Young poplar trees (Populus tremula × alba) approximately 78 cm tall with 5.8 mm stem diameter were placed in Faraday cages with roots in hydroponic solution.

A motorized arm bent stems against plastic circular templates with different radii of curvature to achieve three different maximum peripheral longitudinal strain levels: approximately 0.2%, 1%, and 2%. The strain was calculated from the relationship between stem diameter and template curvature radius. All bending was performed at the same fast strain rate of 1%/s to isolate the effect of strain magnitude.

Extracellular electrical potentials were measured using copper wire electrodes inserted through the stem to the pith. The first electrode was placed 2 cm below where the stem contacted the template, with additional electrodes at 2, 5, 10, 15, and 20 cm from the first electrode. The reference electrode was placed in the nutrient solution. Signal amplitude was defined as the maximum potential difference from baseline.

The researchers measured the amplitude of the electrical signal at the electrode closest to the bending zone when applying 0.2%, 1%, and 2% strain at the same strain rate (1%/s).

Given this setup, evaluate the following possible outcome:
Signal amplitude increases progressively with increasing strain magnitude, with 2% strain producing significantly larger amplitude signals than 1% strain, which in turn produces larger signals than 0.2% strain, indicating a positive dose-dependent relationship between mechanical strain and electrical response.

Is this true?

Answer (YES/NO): NO